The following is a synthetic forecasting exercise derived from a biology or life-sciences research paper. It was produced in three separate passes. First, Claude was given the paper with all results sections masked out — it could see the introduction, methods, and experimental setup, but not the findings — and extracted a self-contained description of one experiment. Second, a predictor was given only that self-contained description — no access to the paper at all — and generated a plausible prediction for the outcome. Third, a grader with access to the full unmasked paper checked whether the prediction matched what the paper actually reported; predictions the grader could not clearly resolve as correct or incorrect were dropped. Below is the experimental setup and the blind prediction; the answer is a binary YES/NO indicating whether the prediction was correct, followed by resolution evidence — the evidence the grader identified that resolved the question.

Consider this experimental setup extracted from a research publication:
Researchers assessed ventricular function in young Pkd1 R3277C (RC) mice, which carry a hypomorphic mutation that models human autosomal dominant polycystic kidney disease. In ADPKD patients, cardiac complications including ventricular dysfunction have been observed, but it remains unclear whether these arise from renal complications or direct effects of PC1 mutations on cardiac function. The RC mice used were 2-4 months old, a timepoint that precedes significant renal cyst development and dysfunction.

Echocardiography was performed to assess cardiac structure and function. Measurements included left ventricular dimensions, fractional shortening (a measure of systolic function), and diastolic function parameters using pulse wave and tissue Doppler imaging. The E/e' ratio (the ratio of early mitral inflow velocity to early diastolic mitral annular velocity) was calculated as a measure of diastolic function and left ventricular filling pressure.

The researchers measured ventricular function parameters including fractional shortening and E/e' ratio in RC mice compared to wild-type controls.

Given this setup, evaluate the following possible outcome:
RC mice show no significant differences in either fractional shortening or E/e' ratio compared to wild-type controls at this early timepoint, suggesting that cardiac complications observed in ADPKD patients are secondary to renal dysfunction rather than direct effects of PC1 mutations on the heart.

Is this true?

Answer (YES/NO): NO